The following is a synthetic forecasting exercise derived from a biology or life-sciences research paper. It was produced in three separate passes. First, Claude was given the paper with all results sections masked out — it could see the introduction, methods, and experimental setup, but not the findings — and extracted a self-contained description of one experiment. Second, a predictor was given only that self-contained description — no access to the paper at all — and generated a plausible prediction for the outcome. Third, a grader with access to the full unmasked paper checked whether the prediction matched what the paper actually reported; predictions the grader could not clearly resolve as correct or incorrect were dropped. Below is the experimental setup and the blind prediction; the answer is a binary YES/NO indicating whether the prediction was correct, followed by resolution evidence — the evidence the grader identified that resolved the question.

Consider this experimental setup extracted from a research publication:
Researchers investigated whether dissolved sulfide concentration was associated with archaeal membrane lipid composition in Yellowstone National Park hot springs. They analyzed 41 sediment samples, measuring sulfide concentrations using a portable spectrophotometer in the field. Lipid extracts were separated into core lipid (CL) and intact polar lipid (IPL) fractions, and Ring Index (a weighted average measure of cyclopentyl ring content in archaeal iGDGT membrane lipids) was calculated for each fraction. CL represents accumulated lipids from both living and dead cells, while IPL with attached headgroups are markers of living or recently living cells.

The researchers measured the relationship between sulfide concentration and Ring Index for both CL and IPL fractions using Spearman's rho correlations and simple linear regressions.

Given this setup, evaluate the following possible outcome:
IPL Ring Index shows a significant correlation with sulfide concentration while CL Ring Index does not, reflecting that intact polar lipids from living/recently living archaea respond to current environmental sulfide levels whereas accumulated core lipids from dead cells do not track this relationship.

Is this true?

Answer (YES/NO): NO